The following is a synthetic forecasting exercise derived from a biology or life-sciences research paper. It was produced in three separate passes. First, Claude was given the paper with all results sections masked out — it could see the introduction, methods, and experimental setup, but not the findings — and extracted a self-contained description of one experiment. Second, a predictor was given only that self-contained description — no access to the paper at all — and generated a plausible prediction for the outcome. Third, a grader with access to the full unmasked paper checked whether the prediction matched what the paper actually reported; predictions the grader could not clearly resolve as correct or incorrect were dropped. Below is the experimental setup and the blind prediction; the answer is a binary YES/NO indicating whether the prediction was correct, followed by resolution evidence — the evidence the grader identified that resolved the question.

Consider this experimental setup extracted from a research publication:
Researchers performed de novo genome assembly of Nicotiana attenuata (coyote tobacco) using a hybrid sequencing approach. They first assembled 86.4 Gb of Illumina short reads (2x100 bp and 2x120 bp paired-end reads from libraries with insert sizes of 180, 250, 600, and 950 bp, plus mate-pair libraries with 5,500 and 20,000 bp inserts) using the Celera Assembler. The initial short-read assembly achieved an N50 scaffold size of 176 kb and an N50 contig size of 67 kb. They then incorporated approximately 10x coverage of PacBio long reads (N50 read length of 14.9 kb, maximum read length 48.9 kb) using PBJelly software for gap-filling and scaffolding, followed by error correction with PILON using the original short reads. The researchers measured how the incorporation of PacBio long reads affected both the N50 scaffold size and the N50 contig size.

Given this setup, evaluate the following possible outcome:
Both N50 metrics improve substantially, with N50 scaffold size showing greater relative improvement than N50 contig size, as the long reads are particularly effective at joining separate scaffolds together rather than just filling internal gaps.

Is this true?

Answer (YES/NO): NO